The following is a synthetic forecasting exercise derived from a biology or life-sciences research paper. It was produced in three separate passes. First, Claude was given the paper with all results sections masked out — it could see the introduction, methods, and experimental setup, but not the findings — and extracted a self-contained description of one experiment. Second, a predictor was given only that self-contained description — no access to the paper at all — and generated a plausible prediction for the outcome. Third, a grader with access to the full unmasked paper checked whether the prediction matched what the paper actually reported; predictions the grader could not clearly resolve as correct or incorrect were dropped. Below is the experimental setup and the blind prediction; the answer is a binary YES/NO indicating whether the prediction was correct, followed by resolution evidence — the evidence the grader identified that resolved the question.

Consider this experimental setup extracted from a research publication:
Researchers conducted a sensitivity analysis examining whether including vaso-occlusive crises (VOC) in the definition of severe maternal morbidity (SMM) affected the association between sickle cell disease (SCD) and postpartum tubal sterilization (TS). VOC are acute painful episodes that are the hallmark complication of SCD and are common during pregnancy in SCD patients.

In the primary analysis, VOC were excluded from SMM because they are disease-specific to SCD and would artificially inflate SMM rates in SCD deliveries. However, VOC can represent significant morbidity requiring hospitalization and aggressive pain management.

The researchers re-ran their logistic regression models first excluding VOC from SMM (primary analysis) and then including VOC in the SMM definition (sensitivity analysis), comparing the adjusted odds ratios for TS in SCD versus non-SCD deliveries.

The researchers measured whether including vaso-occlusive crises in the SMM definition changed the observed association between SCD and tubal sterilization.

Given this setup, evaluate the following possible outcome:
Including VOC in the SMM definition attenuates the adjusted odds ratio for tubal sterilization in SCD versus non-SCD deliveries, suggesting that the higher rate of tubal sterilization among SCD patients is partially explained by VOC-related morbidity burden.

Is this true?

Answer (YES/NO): NO